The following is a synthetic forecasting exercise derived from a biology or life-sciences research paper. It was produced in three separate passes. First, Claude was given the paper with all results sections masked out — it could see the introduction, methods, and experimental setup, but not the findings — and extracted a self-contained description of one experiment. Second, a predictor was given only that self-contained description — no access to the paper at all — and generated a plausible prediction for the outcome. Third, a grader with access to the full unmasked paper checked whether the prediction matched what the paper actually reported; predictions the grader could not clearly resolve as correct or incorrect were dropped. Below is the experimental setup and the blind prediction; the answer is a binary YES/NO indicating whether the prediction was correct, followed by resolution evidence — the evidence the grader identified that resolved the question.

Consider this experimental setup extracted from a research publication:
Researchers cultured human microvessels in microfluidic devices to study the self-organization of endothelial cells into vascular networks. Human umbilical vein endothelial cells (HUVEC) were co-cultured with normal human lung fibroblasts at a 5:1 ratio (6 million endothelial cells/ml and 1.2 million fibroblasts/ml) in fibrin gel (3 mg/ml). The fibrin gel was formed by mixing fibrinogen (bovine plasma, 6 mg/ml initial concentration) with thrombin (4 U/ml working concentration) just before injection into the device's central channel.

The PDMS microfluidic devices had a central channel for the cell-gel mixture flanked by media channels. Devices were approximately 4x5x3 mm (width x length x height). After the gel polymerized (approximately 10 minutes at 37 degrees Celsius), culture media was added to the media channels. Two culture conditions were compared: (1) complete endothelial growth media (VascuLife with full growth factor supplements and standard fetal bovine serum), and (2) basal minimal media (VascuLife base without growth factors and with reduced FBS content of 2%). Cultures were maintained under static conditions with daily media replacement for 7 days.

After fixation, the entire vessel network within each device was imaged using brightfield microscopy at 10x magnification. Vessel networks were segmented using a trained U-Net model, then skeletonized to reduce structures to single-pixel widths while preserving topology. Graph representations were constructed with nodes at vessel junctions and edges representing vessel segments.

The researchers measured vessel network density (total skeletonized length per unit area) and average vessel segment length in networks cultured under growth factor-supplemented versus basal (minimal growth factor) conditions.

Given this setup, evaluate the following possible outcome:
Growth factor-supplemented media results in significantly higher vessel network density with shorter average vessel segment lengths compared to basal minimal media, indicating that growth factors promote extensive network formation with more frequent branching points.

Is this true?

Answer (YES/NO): NO